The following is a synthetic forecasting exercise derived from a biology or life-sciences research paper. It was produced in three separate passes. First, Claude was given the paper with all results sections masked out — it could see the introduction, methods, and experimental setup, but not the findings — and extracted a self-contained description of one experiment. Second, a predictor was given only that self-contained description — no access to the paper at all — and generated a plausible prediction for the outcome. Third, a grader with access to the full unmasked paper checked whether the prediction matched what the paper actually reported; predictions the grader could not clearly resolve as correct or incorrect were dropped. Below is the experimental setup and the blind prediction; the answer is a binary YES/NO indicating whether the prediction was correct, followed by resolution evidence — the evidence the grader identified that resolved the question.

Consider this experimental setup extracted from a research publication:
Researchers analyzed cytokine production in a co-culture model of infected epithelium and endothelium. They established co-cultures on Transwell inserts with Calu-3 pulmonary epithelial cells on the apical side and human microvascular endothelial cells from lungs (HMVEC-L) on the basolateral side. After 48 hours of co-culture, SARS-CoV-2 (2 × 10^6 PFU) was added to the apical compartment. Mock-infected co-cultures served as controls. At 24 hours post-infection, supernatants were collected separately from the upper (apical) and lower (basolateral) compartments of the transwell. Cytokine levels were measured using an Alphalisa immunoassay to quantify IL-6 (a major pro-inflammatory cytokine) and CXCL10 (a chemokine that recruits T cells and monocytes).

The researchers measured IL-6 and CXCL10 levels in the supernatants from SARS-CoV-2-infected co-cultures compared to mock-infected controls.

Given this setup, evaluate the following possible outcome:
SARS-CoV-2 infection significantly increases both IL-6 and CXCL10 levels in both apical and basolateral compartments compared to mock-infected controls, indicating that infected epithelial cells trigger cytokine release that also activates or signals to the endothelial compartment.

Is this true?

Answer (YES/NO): NO